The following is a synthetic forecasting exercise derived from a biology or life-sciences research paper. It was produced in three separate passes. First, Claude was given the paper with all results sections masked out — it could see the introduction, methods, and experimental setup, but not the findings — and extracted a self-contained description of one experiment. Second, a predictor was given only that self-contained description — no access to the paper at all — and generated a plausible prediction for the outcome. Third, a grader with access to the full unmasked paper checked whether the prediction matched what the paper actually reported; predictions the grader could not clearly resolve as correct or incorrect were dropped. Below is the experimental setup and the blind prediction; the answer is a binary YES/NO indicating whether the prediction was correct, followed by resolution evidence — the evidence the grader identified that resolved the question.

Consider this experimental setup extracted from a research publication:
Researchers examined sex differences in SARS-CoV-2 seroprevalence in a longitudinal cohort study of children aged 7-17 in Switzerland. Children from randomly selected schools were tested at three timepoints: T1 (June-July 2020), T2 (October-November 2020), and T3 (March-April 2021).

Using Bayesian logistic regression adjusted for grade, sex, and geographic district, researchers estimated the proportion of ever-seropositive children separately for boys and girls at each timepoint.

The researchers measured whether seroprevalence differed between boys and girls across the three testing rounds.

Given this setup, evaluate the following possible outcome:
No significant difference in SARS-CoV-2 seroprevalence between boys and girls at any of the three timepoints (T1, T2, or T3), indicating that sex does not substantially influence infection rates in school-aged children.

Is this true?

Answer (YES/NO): YES